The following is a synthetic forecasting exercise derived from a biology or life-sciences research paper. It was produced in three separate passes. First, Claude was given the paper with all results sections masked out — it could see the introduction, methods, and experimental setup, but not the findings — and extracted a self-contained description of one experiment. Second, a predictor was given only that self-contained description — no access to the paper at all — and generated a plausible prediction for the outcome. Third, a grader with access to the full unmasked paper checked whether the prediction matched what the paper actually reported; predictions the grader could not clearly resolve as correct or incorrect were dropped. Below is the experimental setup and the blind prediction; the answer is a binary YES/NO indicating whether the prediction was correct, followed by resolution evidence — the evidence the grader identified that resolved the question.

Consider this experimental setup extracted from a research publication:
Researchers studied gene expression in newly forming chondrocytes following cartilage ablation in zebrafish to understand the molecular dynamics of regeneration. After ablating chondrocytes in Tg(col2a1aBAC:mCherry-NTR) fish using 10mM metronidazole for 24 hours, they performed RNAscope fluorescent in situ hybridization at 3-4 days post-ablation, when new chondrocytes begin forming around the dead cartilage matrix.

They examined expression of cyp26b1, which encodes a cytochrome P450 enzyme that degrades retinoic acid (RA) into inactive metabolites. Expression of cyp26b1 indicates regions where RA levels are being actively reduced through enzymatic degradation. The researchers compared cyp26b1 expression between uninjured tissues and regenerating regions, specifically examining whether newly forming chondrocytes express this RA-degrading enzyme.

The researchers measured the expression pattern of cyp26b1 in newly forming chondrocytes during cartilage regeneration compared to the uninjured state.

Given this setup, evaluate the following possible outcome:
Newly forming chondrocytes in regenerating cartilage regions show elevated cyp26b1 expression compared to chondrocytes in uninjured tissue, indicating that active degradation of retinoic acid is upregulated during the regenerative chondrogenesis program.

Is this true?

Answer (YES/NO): YES